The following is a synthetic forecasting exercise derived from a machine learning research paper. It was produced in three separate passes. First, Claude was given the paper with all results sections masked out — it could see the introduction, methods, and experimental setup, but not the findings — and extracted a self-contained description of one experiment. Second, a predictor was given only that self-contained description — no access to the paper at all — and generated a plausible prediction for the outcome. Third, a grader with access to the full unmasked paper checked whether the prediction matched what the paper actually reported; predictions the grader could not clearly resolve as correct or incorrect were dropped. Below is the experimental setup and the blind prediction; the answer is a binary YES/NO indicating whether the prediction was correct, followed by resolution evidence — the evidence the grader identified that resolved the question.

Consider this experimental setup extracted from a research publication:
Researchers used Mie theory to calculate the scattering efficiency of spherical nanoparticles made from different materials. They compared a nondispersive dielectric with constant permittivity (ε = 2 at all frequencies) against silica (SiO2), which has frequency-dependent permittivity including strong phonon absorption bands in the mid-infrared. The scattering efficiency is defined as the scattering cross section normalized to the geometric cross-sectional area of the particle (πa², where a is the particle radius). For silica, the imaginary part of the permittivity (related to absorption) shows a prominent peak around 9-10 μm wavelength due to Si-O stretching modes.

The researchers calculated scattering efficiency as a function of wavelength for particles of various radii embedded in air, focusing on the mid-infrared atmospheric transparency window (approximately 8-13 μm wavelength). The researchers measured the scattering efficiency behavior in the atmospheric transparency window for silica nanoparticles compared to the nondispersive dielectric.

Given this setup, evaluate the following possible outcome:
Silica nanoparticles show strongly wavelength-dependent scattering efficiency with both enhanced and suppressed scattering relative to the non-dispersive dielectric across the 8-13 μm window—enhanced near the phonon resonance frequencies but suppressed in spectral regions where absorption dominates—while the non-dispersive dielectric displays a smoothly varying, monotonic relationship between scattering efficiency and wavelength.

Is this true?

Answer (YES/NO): NO